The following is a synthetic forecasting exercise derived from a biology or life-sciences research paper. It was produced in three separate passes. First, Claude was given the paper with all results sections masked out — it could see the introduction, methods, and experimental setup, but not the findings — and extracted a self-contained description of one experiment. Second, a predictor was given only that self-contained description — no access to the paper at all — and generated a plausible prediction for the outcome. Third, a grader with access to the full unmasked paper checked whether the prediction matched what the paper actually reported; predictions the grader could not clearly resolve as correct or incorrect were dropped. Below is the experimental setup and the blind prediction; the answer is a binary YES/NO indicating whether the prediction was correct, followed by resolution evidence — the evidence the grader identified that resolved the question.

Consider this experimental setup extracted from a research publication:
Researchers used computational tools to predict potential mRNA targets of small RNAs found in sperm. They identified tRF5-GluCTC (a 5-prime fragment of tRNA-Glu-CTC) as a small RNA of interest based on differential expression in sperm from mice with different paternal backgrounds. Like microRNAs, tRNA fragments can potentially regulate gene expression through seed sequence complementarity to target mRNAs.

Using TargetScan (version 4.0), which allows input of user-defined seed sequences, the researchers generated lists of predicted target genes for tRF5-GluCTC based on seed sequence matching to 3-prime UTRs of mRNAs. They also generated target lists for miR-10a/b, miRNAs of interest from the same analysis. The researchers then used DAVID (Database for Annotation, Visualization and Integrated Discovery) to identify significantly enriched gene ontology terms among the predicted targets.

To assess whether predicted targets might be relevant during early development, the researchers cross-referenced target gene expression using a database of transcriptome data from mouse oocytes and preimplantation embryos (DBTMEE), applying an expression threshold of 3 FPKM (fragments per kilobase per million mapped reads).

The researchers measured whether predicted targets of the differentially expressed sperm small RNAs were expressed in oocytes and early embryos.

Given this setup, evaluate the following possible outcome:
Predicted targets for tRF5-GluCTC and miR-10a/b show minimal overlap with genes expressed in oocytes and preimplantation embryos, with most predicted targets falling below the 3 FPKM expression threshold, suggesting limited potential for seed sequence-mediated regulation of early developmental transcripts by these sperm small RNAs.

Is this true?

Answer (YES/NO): NO